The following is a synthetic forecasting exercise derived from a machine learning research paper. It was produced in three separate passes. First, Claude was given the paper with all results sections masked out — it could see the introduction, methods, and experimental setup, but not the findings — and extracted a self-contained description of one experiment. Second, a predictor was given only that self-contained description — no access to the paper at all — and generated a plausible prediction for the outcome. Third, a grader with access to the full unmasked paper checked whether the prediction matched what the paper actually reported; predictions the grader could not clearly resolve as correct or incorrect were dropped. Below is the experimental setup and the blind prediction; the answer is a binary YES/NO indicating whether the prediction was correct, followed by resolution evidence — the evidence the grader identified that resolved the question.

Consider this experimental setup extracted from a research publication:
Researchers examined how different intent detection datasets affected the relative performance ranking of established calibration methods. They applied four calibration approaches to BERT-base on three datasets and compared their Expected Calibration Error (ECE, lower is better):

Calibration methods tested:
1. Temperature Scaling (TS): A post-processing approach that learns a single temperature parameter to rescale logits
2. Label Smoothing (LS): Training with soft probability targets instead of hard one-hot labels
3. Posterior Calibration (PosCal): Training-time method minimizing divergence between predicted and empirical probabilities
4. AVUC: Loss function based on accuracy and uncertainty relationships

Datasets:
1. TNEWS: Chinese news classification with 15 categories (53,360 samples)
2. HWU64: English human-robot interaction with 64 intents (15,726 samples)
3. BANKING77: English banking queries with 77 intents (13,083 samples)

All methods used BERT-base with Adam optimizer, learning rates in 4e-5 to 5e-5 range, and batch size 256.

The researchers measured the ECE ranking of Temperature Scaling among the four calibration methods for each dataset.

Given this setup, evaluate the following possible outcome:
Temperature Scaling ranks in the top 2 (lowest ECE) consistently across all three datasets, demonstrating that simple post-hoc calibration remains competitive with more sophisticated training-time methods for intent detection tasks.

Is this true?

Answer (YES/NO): NO